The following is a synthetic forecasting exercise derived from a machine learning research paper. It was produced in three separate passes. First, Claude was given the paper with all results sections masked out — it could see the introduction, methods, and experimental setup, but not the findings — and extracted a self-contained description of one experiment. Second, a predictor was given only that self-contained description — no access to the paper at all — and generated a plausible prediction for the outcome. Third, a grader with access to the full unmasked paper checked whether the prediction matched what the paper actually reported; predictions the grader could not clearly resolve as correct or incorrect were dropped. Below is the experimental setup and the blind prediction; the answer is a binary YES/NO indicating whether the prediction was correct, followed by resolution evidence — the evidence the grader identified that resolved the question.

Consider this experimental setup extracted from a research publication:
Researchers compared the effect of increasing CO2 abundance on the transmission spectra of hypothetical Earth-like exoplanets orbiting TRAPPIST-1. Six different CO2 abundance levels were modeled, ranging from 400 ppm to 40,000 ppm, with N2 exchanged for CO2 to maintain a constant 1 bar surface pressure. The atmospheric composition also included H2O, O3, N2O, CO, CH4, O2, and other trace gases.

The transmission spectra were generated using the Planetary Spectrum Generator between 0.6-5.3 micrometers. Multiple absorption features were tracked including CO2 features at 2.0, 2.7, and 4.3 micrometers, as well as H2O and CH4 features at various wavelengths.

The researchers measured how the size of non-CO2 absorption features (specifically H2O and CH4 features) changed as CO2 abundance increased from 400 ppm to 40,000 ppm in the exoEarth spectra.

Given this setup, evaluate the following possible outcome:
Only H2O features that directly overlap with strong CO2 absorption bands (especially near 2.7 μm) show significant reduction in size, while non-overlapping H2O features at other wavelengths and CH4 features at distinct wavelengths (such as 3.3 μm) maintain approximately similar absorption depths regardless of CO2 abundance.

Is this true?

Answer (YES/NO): NO